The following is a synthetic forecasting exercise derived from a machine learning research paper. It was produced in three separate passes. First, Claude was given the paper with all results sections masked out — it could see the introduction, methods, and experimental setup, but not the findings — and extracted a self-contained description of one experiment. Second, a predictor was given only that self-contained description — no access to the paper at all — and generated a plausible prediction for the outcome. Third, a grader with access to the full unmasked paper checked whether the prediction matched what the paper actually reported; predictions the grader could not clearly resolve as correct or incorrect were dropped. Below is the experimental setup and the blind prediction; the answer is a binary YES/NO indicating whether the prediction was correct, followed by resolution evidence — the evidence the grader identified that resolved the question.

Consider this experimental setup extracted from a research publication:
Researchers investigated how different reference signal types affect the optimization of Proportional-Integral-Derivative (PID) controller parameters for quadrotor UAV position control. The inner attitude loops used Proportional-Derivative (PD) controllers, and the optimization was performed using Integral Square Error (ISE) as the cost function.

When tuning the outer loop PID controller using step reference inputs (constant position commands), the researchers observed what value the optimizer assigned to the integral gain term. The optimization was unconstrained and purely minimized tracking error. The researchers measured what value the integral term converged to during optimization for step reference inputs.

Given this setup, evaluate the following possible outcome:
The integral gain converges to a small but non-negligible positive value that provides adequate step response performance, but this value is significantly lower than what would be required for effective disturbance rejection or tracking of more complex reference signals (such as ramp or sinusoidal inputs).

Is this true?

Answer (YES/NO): NO